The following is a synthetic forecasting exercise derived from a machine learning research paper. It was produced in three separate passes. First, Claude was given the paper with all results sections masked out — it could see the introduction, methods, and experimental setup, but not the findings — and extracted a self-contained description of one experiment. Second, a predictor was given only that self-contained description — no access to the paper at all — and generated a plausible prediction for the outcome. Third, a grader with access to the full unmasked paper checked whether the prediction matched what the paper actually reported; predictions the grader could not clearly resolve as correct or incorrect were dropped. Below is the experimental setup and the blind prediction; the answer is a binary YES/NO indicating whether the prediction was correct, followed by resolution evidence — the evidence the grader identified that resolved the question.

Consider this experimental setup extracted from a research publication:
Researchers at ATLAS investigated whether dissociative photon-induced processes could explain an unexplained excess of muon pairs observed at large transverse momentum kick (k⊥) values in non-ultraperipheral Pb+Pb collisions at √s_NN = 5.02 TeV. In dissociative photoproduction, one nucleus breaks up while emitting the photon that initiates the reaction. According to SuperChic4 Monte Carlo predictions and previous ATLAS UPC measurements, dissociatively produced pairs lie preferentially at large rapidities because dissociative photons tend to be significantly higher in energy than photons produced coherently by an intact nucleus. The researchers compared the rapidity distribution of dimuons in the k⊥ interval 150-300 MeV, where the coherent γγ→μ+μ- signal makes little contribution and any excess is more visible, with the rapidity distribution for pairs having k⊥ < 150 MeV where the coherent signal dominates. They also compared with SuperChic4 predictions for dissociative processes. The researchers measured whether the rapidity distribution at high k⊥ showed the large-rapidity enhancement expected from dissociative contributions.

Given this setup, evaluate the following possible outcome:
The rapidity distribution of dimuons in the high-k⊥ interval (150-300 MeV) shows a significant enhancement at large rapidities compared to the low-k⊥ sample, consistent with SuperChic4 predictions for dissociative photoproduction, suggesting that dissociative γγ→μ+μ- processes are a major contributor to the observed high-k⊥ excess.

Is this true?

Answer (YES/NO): NO